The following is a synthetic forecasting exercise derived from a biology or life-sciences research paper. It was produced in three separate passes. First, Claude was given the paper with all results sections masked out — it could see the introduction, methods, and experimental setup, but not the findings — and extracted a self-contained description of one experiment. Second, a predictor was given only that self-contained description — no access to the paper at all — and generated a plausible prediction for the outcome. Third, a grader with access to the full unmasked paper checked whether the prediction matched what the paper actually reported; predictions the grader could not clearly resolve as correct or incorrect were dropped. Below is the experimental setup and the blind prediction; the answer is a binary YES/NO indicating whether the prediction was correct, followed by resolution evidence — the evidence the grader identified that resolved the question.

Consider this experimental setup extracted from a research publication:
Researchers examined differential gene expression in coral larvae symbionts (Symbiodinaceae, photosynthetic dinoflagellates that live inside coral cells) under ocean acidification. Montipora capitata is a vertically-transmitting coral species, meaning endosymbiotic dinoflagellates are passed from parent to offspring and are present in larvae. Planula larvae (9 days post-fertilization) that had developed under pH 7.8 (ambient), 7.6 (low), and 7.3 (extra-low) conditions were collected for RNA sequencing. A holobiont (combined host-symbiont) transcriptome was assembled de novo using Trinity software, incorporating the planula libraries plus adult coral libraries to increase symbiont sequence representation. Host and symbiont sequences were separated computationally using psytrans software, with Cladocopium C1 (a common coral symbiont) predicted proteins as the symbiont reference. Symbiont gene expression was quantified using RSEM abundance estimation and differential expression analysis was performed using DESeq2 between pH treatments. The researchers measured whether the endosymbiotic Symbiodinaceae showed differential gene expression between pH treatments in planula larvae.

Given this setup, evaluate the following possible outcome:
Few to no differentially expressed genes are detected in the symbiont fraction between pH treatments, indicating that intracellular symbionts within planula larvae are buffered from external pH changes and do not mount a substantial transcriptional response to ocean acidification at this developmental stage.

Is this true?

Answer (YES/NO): YES